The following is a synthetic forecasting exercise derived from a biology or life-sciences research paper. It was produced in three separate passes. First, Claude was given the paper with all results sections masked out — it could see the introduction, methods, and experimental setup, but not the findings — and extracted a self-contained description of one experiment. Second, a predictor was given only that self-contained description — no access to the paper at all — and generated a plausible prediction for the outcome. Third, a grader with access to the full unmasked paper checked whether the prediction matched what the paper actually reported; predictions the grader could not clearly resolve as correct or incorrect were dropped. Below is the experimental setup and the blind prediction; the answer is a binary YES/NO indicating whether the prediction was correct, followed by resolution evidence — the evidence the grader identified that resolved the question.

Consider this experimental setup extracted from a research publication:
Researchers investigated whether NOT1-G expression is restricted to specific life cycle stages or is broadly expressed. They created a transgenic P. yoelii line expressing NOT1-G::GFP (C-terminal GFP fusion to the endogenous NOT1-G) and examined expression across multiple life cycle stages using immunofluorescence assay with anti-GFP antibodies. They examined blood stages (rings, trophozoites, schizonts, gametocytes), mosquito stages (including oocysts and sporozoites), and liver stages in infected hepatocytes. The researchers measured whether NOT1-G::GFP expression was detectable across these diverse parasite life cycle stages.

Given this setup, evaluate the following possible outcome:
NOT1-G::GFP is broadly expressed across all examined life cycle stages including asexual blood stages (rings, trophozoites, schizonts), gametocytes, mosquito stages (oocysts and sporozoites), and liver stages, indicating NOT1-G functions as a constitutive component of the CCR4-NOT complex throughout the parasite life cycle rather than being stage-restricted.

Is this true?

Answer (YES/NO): NO